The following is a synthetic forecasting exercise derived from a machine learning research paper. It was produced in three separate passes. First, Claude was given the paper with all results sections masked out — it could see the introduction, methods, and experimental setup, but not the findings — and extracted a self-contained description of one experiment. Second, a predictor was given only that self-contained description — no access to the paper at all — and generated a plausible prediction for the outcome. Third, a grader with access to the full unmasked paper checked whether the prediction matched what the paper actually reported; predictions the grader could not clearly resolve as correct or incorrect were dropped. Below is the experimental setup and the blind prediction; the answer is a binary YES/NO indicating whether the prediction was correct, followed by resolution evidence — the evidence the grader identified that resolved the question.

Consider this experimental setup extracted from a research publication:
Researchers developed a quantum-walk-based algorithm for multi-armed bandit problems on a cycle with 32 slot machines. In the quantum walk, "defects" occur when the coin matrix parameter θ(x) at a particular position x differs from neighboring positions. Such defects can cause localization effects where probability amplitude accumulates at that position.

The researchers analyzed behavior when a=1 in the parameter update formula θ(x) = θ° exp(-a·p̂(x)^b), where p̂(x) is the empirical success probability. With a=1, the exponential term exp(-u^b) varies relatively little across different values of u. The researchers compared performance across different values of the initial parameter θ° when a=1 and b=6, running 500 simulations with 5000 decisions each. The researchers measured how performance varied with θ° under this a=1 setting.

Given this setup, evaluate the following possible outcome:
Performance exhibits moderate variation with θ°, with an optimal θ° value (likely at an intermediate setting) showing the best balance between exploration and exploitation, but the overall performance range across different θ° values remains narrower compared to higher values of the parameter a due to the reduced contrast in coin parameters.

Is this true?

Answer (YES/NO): NO